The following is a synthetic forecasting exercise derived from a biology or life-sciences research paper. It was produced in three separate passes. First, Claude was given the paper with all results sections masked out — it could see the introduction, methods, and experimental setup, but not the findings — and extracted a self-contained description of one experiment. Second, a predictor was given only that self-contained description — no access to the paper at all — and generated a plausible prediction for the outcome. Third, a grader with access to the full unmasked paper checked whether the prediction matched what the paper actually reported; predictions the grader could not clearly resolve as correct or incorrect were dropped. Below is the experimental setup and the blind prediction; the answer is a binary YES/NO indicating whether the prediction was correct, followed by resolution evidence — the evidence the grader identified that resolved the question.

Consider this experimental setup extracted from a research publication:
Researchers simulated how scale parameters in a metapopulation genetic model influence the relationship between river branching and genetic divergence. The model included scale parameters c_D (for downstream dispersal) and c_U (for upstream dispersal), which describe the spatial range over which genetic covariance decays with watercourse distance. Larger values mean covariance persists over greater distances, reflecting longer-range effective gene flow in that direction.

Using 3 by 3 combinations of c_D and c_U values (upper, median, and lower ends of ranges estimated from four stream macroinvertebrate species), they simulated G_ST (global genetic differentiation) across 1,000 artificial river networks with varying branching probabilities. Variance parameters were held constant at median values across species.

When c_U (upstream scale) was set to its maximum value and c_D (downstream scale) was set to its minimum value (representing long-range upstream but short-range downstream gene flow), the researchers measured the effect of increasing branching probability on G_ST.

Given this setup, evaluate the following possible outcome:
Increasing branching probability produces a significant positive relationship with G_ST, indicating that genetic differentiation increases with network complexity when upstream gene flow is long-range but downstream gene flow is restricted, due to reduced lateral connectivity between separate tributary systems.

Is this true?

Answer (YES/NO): YES